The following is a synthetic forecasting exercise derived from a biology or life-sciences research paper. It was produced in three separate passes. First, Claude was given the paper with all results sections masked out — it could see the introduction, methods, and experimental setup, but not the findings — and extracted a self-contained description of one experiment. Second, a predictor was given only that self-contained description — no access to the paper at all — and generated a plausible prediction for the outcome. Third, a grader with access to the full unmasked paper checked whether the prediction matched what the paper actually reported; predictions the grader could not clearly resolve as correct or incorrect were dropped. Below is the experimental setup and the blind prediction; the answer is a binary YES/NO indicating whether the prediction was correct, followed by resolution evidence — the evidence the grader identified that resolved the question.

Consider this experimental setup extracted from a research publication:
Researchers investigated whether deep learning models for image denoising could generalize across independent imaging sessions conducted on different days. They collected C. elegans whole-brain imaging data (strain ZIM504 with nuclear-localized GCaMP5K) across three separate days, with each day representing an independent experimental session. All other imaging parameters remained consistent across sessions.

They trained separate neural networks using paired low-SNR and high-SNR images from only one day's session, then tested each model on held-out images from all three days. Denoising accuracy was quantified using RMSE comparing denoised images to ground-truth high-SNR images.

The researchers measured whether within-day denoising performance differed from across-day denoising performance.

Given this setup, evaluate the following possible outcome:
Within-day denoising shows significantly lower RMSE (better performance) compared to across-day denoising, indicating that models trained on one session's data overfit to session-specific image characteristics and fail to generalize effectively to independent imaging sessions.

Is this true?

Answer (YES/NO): NO